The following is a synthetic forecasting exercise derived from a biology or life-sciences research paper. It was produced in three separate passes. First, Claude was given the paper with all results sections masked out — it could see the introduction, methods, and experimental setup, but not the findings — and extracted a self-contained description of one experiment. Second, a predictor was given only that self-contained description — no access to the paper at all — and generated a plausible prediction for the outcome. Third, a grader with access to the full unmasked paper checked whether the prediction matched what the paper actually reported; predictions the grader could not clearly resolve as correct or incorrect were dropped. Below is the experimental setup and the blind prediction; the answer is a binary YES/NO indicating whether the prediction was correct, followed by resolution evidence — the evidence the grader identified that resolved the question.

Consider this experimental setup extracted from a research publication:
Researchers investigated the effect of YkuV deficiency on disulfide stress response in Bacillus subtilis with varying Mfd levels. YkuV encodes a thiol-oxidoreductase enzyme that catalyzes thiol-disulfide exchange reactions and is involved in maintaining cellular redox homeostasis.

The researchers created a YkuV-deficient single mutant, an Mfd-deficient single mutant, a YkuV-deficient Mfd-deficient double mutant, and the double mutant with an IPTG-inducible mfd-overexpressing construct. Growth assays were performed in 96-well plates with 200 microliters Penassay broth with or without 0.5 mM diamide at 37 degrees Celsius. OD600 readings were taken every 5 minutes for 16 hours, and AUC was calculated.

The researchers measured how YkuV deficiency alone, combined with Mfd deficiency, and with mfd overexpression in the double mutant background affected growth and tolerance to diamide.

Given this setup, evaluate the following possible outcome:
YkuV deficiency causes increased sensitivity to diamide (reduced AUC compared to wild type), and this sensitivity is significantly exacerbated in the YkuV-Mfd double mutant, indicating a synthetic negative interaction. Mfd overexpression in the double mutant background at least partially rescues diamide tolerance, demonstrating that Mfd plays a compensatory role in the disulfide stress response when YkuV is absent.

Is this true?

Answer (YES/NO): NO